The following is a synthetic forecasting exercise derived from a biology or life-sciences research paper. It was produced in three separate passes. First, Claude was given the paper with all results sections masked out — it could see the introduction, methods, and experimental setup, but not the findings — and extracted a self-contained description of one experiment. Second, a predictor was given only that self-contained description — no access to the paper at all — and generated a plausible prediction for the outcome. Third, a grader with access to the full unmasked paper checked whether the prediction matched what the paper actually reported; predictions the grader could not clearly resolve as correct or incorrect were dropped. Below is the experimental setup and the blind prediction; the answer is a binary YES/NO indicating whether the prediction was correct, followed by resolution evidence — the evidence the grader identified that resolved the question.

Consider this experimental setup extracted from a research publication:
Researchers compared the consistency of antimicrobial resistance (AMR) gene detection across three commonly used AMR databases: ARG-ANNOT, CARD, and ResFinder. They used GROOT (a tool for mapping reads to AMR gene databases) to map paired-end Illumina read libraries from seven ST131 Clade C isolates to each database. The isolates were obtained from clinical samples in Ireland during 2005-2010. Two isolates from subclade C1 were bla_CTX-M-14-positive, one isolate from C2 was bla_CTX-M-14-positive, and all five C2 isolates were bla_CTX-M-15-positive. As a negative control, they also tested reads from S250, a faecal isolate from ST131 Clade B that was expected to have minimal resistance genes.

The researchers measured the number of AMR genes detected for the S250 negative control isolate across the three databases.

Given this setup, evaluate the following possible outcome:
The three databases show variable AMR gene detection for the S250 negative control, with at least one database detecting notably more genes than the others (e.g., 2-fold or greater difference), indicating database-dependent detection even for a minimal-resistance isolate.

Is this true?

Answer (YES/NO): YES